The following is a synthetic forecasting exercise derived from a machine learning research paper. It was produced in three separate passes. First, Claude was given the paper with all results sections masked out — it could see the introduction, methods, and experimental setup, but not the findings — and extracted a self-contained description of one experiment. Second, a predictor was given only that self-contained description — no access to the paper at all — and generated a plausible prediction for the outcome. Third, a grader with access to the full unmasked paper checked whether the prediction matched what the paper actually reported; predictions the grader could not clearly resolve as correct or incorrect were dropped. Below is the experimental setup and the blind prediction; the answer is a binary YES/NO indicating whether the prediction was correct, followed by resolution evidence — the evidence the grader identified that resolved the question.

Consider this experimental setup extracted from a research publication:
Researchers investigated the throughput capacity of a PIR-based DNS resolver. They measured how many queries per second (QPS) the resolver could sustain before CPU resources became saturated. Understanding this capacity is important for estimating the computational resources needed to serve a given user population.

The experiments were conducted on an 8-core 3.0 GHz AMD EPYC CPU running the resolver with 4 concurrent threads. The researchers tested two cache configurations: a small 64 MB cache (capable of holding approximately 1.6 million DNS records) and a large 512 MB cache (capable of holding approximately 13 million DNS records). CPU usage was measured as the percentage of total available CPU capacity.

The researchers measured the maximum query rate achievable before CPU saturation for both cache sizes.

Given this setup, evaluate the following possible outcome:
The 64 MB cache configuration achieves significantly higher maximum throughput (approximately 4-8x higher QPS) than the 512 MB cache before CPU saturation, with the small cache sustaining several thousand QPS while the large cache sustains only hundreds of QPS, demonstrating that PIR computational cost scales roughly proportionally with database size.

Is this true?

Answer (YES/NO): NO